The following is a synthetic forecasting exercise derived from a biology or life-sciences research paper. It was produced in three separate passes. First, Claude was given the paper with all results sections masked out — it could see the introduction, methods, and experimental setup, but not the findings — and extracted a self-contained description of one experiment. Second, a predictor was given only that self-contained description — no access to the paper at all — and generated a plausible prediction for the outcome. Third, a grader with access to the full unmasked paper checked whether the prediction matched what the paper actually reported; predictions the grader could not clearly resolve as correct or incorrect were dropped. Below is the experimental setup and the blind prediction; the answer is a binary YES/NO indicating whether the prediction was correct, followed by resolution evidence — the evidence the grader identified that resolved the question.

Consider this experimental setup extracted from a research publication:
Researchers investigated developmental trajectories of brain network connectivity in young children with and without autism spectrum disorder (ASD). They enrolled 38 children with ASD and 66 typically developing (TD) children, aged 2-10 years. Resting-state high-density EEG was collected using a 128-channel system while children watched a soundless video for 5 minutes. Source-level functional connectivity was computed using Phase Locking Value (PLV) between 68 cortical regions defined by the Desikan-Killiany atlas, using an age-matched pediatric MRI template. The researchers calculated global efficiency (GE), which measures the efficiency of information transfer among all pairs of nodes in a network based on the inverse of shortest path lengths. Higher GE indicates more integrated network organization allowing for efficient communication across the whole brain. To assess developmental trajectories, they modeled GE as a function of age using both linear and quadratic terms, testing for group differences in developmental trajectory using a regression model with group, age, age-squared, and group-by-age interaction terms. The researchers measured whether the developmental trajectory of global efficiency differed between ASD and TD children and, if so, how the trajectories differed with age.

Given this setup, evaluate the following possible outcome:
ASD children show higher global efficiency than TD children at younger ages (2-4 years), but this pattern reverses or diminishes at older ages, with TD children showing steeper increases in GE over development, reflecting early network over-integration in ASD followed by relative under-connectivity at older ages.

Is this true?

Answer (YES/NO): NO